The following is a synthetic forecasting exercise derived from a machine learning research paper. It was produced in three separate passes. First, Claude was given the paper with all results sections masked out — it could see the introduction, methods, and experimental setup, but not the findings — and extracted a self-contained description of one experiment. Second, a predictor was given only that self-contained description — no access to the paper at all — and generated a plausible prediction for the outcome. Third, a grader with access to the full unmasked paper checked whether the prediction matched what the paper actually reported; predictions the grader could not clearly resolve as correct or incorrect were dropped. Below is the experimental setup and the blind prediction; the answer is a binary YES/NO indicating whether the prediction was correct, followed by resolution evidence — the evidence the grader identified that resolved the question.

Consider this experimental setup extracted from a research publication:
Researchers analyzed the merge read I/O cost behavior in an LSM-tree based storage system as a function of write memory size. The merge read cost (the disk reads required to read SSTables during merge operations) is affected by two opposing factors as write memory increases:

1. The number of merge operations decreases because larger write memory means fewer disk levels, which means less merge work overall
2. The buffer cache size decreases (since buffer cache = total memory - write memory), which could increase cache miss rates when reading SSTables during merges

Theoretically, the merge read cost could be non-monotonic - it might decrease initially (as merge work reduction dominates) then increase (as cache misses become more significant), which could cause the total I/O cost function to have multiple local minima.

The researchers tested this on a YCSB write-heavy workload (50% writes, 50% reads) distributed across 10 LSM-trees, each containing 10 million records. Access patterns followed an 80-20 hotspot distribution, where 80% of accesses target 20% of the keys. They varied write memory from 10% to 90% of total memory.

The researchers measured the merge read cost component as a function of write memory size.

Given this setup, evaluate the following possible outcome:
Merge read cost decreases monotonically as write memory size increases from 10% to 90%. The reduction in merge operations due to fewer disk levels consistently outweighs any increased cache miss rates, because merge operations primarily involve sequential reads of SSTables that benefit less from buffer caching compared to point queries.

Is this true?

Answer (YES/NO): NO